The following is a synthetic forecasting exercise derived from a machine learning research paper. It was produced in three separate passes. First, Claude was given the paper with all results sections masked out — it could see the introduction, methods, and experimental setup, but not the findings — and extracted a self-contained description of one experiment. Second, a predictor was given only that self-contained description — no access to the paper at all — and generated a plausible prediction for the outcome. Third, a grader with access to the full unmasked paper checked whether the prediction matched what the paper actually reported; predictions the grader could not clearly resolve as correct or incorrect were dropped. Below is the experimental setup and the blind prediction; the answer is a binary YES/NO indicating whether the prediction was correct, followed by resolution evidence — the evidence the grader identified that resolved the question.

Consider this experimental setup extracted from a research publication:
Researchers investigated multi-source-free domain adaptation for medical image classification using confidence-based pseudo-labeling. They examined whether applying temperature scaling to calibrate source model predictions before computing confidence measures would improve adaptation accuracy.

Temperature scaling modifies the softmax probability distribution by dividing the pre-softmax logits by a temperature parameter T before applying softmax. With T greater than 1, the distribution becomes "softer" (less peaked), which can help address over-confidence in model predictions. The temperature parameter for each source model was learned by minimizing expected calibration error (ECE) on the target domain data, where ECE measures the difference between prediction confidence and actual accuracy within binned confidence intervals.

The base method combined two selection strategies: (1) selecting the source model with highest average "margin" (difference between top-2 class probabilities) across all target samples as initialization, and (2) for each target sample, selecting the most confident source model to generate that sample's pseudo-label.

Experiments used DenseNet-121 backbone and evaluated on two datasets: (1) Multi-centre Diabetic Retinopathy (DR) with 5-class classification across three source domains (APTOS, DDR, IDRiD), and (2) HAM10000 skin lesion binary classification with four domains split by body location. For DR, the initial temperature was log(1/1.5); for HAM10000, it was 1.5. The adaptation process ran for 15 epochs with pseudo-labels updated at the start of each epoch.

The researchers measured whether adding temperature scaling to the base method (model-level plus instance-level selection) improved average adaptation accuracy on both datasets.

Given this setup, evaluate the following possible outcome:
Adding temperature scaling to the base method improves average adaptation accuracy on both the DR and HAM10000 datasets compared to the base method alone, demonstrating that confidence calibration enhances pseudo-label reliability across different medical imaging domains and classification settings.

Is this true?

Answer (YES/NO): YES